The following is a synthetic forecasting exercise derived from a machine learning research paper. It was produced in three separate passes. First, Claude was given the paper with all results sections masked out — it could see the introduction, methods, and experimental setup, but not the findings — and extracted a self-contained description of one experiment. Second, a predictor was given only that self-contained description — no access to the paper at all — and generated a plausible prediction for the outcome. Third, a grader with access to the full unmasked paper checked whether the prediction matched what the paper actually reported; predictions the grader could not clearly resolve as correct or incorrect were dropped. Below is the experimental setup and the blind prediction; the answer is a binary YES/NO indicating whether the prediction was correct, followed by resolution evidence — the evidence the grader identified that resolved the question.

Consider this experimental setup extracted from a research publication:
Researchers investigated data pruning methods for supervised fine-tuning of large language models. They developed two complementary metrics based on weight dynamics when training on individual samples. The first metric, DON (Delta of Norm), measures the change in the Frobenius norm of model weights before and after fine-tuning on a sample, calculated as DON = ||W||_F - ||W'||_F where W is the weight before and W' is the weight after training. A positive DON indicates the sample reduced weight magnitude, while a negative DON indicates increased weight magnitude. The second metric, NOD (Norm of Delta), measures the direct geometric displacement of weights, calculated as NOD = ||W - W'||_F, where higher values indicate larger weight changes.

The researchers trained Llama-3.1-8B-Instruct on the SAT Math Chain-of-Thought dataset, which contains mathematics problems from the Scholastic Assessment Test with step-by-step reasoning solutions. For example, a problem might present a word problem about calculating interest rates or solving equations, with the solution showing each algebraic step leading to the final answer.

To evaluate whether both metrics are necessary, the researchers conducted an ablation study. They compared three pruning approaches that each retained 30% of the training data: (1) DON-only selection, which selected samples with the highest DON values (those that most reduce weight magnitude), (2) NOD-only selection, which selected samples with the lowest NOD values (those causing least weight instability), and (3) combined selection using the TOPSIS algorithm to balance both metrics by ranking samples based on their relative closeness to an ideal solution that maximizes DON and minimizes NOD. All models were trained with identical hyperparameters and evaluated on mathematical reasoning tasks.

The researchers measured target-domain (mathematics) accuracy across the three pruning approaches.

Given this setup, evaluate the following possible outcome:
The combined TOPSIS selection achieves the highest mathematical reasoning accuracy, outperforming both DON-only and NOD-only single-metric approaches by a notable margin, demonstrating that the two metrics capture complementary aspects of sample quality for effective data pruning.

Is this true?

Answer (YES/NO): YES